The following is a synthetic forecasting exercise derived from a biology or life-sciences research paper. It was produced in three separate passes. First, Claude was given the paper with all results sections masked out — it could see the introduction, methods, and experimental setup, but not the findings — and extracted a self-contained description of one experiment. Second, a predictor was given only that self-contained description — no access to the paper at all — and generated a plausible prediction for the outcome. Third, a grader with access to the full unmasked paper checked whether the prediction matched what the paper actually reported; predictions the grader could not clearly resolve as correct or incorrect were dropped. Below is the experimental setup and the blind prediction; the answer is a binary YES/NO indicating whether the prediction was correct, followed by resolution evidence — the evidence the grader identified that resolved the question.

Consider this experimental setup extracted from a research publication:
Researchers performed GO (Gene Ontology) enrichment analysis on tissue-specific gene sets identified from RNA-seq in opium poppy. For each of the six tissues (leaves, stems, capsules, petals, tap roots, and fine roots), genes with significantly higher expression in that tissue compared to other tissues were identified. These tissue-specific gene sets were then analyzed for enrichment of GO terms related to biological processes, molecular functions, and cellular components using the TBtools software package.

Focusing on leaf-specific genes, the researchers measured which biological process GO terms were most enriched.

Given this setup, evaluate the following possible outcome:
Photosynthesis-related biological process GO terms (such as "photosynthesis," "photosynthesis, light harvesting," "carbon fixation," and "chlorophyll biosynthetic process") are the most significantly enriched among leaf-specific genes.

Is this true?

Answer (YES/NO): YES